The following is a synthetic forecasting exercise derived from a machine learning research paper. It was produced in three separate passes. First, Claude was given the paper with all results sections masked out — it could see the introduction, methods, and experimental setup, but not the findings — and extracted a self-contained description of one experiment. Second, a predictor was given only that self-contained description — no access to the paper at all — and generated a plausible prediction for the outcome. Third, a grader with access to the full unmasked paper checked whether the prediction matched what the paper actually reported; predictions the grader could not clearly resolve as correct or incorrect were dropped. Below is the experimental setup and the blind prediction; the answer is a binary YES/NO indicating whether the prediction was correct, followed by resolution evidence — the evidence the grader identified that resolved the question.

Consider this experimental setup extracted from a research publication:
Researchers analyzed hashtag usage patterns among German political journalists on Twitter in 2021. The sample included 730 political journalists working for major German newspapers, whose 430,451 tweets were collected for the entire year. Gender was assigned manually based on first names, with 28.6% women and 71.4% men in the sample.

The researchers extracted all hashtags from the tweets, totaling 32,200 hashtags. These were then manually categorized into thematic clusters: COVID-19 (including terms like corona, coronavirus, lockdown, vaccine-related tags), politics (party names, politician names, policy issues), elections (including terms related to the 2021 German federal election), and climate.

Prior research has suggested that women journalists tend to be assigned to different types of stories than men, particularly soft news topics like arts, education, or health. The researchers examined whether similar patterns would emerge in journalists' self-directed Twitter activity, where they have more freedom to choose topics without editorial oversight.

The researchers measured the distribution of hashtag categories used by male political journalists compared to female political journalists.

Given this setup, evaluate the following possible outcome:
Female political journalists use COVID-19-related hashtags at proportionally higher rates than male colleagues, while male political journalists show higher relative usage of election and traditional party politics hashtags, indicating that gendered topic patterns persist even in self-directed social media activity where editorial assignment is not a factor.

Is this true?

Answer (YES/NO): NO